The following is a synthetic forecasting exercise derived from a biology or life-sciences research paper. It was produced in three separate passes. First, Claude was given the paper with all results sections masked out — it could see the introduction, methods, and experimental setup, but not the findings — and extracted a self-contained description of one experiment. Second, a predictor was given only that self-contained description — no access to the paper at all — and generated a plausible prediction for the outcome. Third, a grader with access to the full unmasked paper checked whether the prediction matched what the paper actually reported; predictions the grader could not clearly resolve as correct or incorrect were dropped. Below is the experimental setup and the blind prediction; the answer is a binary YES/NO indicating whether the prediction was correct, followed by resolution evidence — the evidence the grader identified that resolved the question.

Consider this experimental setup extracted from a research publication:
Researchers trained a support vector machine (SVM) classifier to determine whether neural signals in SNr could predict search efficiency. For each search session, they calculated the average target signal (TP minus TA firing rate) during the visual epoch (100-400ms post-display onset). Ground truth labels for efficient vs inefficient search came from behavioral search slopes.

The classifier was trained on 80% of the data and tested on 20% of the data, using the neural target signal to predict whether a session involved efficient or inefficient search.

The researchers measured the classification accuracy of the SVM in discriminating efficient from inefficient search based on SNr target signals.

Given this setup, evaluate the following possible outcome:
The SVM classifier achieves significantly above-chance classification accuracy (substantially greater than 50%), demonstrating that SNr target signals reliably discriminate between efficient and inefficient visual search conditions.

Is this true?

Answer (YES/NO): YES